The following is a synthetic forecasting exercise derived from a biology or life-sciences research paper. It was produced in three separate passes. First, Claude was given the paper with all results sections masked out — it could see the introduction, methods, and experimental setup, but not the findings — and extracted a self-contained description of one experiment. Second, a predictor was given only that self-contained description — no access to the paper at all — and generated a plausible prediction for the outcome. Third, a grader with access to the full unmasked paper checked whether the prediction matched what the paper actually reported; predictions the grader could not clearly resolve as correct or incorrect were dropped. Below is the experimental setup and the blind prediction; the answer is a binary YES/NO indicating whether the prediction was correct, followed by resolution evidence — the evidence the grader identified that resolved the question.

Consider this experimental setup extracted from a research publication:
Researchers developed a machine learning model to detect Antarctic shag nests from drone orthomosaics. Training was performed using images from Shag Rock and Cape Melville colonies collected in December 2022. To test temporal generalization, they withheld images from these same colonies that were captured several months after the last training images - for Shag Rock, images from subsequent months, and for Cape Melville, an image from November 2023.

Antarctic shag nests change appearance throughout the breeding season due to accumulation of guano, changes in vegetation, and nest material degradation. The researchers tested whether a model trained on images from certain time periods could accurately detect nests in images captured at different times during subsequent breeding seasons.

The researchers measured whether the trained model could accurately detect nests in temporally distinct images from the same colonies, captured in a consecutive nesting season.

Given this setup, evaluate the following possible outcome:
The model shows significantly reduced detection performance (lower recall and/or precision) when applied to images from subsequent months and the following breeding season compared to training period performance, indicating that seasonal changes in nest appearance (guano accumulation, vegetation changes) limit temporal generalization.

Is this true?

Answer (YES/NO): NO